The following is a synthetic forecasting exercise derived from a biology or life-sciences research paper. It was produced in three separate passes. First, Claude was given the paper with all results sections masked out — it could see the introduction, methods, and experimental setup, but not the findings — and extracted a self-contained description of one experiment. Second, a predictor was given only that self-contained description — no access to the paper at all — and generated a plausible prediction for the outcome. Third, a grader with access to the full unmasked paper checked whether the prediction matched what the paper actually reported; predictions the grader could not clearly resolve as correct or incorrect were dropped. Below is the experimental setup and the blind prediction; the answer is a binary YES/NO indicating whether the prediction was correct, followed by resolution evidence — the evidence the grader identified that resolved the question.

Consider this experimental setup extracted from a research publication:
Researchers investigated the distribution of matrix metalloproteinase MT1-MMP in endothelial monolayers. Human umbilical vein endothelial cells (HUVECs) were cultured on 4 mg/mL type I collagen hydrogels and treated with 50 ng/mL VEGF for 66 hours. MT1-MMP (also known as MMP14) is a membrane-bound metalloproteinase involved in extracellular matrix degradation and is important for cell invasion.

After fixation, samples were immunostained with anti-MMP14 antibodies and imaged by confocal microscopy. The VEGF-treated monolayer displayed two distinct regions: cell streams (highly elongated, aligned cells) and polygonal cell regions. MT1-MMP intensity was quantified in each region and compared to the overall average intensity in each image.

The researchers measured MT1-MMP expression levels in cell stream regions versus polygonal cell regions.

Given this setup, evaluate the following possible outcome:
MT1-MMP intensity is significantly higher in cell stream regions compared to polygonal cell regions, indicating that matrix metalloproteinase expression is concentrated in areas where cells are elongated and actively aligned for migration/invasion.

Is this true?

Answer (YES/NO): YES